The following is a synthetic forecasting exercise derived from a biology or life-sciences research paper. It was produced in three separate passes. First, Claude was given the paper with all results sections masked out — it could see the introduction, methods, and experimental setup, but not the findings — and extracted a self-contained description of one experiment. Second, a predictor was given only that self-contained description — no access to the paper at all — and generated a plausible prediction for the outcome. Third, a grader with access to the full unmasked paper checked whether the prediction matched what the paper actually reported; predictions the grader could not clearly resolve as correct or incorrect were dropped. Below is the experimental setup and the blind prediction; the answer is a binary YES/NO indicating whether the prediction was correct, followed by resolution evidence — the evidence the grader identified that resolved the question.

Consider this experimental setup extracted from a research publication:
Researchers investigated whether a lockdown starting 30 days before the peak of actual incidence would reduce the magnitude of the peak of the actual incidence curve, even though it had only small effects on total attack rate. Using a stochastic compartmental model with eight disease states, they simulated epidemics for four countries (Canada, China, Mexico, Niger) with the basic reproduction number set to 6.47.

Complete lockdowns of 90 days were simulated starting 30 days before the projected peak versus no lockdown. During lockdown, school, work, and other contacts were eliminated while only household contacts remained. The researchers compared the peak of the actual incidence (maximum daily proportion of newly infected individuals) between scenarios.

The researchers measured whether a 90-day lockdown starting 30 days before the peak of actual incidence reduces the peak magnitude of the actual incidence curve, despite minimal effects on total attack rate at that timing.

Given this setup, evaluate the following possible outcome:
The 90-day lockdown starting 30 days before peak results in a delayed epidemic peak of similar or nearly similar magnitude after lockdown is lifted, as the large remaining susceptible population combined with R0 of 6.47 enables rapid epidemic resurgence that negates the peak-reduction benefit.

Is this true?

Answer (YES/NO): NO